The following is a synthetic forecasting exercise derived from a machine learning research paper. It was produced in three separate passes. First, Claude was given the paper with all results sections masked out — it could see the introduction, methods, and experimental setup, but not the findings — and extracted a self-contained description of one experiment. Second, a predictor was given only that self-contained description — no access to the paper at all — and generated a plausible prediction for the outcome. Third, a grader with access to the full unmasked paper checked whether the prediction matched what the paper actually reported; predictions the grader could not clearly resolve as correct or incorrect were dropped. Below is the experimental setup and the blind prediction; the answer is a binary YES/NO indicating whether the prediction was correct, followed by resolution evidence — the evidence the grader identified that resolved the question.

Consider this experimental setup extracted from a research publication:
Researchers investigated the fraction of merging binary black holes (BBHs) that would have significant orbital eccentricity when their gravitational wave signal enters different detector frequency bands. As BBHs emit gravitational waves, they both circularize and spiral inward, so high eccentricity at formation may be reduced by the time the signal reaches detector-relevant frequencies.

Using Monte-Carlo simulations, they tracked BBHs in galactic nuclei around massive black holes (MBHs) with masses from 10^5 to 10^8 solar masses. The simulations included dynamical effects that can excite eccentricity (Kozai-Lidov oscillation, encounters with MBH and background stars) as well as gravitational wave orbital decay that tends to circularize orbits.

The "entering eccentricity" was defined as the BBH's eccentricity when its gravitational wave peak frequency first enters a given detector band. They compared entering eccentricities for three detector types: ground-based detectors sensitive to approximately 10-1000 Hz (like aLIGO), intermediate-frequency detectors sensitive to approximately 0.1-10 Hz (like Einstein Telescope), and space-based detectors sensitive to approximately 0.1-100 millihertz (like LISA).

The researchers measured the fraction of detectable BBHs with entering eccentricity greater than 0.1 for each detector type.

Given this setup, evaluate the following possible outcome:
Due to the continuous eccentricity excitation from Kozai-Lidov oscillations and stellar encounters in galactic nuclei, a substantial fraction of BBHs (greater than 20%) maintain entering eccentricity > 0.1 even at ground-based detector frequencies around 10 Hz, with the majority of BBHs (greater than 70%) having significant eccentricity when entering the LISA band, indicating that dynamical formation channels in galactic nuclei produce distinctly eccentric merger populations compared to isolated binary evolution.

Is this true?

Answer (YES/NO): NO